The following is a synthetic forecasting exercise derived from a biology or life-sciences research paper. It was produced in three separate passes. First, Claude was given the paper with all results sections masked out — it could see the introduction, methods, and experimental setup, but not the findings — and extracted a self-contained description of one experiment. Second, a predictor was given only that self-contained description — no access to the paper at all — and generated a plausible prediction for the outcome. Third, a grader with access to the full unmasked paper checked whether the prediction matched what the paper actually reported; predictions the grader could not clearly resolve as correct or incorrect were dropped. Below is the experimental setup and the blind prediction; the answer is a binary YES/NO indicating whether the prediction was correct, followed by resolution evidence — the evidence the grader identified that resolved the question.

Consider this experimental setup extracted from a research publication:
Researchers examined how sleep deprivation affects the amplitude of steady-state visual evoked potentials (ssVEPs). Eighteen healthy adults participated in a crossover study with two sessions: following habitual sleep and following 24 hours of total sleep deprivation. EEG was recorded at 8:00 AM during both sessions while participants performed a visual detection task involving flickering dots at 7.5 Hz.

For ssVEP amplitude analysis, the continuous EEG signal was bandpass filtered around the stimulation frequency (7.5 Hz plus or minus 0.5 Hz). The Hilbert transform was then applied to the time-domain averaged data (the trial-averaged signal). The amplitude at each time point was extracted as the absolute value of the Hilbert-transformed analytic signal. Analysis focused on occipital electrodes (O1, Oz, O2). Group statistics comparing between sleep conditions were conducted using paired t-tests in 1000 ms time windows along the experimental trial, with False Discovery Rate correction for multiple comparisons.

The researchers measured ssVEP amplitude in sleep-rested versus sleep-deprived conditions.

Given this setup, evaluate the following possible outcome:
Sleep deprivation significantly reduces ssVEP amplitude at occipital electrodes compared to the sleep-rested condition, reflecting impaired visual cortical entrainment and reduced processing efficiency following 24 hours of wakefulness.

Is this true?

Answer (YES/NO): YES